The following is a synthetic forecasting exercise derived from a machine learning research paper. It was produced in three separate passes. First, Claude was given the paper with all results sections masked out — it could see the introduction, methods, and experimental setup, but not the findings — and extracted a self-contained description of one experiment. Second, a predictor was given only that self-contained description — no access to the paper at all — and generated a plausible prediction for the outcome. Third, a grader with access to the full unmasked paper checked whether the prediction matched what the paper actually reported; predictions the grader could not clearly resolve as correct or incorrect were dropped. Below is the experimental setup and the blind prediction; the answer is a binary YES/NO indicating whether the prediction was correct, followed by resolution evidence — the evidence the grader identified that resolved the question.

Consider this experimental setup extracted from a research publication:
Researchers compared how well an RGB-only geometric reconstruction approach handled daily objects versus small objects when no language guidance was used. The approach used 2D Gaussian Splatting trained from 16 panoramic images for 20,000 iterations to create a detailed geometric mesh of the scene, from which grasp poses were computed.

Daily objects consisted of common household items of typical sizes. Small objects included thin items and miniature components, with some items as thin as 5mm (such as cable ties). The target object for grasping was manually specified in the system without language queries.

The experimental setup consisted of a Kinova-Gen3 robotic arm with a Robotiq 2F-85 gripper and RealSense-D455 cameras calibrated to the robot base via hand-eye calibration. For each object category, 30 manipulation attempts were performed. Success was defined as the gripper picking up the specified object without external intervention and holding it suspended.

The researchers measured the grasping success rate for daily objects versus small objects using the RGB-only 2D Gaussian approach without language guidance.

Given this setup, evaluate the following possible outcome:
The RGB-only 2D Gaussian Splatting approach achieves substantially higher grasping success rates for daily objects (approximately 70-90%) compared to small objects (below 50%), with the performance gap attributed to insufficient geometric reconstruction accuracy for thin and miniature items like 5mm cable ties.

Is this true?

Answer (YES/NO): NO